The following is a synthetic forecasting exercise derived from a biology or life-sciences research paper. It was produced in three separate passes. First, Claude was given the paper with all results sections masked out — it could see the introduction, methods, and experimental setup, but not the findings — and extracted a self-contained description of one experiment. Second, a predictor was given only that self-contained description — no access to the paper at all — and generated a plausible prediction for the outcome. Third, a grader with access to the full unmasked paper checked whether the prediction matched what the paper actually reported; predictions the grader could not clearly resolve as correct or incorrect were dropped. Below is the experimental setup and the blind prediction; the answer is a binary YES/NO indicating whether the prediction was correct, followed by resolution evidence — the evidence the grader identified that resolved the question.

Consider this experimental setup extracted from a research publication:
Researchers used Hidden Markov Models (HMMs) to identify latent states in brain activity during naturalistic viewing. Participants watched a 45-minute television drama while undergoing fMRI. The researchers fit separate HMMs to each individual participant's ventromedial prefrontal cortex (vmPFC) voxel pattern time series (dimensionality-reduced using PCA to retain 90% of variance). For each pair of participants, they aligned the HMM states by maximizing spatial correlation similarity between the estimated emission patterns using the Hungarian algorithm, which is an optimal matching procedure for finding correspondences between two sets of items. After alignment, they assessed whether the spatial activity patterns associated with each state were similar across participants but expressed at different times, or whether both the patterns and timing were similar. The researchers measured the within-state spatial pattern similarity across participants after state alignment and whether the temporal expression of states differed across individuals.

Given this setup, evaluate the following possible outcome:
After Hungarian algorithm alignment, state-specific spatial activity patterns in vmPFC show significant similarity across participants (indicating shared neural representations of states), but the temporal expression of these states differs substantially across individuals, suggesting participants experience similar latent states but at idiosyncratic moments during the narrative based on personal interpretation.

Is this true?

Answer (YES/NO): YES